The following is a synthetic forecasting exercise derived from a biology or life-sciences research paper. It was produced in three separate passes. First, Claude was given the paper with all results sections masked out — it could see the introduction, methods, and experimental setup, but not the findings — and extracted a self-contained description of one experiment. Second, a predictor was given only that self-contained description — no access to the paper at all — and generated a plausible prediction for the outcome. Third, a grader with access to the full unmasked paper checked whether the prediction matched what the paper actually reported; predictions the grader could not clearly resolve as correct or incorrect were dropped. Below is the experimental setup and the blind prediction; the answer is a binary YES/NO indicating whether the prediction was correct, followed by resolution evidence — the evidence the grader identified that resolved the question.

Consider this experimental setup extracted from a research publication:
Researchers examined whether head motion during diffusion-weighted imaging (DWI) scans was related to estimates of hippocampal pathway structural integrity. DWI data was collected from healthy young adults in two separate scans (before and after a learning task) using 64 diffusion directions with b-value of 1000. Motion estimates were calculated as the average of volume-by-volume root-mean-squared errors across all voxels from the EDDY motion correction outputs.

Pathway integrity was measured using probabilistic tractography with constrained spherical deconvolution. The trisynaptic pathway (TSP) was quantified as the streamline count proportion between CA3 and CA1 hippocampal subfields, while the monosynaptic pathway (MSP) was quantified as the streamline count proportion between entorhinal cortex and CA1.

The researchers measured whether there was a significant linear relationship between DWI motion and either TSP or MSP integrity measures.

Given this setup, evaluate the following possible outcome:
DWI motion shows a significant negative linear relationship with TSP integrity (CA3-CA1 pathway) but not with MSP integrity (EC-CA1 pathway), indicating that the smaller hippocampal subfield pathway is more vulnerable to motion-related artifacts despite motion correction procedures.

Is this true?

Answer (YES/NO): NO